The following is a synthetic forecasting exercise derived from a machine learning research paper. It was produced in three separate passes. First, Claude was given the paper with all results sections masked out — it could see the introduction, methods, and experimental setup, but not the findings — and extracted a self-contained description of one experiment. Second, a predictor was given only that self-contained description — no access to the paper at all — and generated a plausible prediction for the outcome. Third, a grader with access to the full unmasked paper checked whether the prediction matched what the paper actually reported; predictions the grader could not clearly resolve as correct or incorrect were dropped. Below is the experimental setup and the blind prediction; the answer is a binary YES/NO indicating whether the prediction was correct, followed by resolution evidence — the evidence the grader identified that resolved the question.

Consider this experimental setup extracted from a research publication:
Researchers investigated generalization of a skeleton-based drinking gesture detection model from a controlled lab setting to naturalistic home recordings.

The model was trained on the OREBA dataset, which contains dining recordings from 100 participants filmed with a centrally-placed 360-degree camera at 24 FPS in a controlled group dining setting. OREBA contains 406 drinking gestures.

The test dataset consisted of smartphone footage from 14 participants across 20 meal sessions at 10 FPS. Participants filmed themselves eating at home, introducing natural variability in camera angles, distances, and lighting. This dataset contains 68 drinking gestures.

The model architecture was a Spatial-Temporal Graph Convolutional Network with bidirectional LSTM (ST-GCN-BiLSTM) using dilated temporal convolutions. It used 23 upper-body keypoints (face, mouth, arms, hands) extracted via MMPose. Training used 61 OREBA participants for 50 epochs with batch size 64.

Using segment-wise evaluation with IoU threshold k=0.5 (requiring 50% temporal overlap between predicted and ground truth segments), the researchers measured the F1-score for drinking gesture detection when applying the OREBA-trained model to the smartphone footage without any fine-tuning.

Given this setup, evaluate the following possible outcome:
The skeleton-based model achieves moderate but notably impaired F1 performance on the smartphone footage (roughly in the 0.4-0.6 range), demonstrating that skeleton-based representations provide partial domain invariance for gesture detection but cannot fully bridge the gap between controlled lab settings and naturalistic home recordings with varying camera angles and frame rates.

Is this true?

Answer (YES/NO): NO